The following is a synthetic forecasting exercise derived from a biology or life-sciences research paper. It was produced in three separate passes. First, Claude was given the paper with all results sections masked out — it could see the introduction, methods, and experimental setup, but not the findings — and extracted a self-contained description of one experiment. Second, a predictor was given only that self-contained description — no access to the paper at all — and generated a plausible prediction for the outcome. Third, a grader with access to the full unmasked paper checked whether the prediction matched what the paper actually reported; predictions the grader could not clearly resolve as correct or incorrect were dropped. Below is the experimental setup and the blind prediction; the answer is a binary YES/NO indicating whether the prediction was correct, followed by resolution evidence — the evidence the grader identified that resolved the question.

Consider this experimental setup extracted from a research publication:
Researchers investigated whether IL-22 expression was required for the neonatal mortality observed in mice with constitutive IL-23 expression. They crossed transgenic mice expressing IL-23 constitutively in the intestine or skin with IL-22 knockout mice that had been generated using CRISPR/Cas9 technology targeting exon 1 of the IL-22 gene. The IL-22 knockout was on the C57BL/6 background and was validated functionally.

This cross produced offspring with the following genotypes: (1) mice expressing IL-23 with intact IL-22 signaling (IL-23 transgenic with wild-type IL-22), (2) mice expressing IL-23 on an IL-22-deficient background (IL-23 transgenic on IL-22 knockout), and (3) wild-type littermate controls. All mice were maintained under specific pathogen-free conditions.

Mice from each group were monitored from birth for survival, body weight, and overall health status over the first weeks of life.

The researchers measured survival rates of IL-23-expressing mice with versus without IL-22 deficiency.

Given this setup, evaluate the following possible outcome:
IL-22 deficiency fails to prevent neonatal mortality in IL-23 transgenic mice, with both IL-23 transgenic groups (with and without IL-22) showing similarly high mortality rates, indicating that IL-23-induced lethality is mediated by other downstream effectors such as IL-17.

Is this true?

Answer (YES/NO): NO